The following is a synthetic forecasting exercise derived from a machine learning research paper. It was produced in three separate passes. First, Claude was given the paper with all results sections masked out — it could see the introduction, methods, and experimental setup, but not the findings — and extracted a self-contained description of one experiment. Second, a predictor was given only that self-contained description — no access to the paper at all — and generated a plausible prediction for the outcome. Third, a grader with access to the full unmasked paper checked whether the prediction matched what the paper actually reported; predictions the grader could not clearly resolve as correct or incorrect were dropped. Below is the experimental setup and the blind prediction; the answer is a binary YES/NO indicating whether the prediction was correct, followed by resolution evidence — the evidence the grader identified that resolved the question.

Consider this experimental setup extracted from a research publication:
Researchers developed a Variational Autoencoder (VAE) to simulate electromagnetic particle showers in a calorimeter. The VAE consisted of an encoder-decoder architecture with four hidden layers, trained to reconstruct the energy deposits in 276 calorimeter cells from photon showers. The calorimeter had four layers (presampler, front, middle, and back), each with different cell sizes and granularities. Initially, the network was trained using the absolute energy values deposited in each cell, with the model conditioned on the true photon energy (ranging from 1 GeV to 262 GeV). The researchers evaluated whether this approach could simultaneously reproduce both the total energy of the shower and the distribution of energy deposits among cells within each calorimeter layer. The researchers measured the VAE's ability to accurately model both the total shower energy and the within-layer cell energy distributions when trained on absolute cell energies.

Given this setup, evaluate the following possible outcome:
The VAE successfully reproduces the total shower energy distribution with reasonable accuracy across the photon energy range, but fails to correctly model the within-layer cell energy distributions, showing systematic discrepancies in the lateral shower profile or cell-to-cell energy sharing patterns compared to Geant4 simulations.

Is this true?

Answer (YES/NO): NO